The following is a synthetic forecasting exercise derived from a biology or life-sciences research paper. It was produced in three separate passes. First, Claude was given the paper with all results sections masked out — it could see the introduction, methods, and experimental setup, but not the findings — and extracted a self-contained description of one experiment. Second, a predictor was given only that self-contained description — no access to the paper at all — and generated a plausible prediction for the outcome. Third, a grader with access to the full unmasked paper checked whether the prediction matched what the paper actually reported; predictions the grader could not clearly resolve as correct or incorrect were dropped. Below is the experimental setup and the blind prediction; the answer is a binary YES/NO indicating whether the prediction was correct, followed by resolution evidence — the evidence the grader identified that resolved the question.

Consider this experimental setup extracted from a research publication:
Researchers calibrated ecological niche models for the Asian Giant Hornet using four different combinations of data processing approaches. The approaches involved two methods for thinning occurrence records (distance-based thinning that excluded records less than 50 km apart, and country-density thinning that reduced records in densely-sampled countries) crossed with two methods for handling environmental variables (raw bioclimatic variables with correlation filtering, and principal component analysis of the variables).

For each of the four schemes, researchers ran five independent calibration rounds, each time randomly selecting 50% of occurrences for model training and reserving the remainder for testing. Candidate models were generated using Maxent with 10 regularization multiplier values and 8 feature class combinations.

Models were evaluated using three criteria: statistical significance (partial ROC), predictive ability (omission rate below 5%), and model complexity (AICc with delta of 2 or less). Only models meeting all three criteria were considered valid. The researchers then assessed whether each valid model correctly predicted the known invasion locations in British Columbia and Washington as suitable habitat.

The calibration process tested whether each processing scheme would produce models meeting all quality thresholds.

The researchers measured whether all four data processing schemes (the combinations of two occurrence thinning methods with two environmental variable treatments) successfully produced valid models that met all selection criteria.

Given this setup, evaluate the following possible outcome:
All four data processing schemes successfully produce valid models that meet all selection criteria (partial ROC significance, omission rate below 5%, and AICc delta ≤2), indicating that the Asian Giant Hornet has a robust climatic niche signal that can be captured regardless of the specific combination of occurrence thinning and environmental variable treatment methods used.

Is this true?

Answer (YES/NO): YES